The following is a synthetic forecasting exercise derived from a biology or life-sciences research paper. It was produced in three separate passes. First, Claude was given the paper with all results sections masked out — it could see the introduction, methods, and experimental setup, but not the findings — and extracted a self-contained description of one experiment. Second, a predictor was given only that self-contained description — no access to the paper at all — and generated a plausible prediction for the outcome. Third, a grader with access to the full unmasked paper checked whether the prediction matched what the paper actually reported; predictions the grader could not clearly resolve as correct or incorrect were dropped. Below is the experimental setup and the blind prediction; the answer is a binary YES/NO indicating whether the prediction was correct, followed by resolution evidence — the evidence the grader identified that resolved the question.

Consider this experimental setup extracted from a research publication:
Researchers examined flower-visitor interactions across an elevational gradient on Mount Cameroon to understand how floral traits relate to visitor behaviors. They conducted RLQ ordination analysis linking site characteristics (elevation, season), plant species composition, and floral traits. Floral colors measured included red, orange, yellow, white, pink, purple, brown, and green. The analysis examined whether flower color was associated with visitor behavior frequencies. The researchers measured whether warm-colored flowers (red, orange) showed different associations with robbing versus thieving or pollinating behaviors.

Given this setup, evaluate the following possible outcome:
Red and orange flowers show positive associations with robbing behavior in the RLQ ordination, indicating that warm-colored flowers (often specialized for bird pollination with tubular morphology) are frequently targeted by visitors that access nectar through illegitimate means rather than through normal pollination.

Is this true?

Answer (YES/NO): YES